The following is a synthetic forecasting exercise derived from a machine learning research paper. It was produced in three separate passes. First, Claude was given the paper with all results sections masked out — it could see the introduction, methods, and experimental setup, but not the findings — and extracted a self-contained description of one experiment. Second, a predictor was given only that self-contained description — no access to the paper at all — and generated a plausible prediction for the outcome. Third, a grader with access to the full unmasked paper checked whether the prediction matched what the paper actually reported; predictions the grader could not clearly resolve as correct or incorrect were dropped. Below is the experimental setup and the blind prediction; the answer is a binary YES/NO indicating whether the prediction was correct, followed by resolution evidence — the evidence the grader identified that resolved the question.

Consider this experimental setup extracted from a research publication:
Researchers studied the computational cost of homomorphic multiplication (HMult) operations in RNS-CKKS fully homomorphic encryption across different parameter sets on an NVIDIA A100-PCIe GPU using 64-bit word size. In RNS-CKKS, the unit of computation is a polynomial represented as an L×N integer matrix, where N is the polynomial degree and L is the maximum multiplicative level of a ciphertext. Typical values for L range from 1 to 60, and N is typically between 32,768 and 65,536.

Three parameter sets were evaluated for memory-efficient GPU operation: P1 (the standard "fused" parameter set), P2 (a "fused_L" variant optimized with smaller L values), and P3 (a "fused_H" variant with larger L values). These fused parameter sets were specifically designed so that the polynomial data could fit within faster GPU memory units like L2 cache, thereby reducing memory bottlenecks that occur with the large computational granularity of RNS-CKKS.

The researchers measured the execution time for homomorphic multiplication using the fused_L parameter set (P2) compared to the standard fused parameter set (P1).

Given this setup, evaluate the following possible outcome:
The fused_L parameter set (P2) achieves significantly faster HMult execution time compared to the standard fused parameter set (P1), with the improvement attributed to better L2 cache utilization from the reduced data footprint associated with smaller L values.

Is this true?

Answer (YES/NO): YES